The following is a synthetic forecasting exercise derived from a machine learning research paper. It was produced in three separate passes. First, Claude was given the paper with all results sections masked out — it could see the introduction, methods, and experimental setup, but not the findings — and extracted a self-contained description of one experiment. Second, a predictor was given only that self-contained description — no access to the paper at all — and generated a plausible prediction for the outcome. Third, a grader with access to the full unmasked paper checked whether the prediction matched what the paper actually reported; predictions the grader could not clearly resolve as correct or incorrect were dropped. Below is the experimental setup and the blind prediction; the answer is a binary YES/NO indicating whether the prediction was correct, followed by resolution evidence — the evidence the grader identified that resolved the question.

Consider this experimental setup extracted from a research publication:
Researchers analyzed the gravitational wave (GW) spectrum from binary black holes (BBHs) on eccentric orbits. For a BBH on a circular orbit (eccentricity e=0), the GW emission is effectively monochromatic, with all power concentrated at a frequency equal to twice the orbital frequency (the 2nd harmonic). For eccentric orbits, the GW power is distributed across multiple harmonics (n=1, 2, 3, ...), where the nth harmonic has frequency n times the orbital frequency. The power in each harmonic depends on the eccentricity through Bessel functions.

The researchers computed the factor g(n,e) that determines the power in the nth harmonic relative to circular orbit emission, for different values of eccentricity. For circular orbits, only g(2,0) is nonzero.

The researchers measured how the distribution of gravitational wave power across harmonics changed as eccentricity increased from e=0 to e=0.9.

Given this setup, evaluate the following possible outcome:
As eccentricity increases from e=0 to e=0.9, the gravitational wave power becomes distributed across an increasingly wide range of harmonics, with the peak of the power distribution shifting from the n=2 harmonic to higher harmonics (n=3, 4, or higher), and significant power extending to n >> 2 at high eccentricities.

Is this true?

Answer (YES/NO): YES